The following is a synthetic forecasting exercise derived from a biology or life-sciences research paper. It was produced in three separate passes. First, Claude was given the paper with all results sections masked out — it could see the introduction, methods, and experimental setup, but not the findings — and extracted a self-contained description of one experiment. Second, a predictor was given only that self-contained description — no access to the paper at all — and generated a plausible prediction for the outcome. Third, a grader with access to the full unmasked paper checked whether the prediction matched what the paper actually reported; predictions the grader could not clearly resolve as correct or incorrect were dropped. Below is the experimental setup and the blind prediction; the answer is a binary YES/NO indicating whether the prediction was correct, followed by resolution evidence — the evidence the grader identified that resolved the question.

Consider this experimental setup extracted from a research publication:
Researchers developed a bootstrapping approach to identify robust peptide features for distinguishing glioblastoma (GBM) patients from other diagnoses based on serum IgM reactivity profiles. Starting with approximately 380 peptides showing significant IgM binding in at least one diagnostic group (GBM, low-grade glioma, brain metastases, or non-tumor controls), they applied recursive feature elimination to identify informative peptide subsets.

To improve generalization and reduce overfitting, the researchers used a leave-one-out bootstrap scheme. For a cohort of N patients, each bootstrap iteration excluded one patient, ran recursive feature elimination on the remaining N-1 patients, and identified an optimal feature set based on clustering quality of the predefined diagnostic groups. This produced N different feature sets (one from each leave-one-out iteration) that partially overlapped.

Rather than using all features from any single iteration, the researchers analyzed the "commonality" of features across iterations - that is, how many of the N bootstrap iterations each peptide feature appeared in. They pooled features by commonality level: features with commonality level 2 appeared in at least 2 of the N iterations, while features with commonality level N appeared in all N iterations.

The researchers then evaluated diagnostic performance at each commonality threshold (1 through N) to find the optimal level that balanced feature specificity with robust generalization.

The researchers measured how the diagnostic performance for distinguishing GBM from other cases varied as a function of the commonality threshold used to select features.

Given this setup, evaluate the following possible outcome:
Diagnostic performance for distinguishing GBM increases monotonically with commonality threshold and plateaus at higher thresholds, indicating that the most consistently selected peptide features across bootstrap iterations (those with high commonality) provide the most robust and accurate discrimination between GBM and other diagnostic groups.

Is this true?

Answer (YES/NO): NO